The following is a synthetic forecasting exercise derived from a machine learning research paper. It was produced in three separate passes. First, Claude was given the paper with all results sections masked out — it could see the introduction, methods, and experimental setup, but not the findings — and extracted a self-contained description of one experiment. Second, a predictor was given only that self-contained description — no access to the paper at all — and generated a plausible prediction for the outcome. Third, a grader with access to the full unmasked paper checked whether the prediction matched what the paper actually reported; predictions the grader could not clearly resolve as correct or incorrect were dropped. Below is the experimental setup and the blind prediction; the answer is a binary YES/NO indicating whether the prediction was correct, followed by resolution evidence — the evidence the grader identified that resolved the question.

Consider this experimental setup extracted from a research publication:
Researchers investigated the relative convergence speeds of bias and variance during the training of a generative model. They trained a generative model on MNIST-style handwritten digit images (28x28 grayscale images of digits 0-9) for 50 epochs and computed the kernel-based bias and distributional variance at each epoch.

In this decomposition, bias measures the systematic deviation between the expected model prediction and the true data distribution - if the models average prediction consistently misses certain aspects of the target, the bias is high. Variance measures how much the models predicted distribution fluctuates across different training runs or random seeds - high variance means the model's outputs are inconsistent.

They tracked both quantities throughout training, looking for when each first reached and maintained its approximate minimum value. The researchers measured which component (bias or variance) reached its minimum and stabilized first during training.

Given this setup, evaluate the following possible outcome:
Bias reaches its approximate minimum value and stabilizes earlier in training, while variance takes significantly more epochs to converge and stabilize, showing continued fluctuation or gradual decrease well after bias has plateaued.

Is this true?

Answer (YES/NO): YES